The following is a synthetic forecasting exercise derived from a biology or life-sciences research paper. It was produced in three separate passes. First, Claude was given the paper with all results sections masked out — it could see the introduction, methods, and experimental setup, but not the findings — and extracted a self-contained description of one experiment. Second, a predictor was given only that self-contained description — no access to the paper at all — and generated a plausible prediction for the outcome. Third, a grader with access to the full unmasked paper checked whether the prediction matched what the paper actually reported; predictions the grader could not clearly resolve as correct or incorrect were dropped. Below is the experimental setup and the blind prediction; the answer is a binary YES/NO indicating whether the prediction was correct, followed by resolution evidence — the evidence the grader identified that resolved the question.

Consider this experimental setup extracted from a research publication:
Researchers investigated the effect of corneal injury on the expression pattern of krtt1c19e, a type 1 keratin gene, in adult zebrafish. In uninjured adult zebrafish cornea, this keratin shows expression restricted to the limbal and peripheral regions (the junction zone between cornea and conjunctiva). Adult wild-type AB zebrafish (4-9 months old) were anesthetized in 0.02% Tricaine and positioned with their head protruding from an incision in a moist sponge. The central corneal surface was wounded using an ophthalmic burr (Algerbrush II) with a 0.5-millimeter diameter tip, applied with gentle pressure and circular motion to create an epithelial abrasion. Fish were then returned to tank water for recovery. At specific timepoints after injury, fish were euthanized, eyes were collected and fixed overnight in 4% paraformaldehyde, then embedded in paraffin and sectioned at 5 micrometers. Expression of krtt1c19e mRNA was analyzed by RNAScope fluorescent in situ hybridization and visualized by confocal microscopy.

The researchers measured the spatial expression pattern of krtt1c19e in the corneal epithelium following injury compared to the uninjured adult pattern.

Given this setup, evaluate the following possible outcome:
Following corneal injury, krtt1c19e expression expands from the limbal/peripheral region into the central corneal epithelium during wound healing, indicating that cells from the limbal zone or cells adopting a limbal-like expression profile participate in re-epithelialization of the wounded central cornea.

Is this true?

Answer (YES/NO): NO